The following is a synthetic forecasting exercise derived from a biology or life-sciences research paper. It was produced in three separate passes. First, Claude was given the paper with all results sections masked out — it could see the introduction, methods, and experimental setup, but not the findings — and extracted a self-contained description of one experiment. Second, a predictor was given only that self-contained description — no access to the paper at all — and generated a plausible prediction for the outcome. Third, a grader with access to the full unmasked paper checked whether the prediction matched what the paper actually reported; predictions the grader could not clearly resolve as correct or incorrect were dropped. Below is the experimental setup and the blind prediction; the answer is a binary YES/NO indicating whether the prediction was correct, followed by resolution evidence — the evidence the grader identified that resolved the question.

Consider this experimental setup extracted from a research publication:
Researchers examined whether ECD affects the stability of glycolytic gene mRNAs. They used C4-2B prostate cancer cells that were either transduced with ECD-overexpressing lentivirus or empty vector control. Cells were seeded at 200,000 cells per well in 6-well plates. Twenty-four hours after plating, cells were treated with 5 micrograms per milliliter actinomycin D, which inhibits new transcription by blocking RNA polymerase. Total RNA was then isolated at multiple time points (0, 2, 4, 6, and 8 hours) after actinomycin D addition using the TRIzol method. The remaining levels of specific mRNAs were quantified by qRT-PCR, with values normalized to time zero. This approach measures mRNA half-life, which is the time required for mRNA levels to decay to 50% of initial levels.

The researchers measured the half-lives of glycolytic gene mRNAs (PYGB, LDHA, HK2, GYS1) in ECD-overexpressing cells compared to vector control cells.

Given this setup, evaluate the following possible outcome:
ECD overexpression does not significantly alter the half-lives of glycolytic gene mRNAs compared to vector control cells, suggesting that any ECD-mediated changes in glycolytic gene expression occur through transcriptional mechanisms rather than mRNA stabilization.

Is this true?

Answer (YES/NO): NO